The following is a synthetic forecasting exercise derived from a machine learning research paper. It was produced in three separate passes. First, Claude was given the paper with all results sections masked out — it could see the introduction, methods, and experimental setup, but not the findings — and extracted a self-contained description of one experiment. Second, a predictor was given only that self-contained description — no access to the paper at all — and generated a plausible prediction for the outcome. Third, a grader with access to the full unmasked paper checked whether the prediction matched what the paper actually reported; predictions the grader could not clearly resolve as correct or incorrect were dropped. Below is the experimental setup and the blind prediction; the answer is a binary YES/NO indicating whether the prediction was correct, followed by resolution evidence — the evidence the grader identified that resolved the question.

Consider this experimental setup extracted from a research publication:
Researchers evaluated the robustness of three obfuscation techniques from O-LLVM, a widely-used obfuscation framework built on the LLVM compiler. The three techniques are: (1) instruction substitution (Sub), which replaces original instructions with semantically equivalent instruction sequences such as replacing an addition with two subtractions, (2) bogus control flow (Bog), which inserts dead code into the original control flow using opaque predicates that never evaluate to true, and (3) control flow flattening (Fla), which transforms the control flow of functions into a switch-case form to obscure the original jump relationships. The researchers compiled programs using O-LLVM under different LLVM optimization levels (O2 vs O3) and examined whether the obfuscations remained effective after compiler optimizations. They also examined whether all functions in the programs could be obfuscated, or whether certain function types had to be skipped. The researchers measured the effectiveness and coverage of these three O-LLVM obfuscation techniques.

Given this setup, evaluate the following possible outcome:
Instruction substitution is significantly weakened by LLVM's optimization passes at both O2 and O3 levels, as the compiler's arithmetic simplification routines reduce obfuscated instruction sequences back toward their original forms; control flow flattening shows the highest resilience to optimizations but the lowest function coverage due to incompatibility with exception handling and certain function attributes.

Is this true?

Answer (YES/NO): NO